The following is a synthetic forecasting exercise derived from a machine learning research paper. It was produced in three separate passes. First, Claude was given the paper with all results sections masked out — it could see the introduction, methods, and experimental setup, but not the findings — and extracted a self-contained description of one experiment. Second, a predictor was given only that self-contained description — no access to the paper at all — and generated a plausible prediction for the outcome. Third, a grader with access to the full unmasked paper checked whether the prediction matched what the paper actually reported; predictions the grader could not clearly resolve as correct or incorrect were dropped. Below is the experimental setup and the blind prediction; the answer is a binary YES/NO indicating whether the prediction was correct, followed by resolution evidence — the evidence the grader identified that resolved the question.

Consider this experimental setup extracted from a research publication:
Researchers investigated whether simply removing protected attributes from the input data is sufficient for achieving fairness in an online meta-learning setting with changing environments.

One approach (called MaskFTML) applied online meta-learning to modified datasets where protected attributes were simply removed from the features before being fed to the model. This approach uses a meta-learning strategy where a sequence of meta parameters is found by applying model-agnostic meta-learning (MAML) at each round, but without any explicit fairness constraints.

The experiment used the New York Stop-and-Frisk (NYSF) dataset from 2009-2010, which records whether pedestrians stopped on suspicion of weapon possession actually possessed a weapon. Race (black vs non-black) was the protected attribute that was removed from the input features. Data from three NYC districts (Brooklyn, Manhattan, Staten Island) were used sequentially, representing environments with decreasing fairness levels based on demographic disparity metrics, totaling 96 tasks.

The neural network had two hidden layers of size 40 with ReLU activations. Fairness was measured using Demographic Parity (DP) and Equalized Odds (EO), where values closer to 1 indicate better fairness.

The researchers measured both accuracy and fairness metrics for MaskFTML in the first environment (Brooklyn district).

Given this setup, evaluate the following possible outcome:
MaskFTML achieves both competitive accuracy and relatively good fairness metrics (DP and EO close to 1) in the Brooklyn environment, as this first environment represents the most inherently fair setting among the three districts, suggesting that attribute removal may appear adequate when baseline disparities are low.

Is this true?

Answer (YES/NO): NO